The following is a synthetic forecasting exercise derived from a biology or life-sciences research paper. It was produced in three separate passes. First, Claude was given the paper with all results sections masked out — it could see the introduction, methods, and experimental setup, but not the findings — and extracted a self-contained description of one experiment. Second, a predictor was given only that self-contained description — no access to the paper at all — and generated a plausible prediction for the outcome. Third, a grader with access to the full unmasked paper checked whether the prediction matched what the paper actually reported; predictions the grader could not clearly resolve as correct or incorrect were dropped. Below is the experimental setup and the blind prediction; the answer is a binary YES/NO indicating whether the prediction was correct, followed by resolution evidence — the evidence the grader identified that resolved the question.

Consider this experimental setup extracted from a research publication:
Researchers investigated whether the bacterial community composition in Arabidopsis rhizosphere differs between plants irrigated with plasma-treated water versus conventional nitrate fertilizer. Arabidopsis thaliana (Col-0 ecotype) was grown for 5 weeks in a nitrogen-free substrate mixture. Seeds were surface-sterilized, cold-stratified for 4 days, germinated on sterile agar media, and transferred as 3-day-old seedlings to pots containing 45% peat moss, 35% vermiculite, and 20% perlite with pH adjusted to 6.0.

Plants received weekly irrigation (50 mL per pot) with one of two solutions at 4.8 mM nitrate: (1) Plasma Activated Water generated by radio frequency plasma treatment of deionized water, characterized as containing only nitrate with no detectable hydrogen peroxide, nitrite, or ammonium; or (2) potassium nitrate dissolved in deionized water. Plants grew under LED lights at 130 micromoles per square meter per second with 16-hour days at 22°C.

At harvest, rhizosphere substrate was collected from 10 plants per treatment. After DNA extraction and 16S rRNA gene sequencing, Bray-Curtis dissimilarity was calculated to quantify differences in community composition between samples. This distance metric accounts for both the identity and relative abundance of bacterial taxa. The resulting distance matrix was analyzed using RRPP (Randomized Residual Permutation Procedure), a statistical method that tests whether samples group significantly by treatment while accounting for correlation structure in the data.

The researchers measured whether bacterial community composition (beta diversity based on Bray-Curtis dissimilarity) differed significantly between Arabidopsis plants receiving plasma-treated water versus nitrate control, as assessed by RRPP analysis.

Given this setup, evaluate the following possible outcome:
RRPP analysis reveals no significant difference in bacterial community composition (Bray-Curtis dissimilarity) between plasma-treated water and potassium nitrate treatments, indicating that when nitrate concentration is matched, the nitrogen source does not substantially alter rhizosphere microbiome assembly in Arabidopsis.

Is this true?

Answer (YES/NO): NO